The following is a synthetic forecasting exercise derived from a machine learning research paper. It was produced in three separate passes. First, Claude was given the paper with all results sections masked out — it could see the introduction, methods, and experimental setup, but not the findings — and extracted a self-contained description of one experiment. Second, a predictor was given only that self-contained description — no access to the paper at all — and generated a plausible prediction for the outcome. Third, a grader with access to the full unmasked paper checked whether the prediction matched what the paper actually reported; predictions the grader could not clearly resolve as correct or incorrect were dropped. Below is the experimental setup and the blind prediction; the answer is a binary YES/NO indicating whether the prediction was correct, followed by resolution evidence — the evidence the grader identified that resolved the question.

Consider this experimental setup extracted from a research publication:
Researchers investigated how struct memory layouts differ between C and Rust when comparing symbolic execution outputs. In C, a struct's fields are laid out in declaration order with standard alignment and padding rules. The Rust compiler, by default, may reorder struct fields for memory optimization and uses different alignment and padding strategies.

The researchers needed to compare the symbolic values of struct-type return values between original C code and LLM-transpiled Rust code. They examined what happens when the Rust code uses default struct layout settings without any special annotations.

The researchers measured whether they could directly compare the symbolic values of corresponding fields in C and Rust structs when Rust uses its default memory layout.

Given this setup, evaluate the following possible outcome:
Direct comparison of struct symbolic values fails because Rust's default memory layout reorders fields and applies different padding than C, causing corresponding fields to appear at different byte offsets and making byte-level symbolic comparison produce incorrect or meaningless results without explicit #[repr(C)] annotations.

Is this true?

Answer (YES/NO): YES